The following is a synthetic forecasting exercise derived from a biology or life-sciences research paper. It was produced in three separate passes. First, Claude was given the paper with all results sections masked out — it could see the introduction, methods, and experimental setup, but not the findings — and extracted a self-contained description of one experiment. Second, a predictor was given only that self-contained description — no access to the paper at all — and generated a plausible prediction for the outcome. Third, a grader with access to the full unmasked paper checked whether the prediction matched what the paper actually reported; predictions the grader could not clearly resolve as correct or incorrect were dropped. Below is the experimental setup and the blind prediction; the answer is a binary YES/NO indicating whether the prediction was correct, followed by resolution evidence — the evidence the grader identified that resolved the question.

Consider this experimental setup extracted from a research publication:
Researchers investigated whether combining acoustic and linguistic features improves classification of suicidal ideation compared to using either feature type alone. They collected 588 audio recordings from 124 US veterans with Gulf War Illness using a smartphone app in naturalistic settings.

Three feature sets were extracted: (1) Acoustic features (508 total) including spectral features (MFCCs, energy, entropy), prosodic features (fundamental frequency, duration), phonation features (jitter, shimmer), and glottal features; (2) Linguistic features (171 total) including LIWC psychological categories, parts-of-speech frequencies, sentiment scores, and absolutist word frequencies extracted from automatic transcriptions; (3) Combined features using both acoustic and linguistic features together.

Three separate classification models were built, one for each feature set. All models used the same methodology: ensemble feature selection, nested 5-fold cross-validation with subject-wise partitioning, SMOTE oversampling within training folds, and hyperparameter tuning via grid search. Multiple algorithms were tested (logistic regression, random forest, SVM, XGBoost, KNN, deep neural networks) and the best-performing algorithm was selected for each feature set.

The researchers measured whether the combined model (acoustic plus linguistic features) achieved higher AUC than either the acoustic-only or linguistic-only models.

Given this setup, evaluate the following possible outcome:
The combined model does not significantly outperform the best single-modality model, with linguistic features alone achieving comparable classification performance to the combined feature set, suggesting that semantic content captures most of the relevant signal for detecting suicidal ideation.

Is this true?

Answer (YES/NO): NO